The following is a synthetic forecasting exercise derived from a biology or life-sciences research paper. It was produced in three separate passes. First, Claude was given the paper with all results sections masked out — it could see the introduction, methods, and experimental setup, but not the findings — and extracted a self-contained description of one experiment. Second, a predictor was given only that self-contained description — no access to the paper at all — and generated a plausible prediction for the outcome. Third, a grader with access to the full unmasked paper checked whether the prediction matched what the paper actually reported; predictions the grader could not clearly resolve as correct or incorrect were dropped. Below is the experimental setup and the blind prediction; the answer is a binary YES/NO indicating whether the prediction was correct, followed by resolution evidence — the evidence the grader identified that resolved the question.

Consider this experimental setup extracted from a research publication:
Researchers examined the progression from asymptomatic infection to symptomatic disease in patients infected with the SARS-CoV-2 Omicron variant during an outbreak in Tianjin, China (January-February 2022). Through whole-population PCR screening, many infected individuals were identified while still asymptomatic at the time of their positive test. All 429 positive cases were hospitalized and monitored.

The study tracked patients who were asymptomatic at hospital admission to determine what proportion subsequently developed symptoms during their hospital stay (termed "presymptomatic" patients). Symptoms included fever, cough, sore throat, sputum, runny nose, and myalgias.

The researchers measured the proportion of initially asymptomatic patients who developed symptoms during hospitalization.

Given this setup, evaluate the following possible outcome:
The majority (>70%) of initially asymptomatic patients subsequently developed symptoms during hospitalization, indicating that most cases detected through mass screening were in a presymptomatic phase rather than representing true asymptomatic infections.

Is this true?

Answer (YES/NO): NO